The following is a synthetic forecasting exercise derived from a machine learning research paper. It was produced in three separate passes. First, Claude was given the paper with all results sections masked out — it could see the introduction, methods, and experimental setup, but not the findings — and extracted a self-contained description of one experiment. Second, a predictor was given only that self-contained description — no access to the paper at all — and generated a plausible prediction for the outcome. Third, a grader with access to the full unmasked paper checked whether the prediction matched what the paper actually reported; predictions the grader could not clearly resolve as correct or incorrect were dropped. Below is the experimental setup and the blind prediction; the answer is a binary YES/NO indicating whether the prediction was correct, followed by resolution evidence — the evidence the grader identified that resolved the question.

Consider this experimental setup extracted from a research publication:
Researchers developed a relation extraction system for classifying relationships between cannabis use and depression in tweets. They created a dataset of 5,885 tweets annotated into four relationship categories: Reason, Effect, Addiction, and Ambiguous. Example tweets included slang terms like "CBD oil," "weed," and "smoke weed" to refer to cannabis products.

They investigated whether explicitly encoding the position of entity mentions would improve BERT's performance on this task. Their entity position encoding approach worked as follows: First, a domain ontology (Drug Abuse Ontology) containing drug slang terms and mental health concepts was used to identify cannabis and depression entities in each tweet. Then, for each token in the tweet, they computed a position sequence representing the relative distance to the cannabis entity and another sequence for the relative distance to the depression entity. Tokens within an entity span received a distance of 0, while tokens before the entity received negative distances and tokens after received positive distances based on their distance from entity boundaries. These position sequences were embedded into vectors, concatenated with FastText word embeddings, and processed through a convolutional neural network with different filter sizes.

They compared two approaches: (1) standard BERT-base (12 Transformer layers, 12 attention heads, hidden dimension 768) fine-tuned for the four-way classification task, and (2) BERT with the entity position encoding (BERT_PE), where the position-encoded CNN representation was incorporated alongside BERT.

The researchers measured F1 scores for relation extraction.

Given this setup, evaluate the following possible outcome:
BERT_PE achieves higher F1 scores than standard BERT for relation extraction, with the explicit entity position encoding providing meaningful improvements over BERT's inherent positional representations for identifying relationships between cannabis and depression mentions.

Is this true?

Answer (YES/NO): NO